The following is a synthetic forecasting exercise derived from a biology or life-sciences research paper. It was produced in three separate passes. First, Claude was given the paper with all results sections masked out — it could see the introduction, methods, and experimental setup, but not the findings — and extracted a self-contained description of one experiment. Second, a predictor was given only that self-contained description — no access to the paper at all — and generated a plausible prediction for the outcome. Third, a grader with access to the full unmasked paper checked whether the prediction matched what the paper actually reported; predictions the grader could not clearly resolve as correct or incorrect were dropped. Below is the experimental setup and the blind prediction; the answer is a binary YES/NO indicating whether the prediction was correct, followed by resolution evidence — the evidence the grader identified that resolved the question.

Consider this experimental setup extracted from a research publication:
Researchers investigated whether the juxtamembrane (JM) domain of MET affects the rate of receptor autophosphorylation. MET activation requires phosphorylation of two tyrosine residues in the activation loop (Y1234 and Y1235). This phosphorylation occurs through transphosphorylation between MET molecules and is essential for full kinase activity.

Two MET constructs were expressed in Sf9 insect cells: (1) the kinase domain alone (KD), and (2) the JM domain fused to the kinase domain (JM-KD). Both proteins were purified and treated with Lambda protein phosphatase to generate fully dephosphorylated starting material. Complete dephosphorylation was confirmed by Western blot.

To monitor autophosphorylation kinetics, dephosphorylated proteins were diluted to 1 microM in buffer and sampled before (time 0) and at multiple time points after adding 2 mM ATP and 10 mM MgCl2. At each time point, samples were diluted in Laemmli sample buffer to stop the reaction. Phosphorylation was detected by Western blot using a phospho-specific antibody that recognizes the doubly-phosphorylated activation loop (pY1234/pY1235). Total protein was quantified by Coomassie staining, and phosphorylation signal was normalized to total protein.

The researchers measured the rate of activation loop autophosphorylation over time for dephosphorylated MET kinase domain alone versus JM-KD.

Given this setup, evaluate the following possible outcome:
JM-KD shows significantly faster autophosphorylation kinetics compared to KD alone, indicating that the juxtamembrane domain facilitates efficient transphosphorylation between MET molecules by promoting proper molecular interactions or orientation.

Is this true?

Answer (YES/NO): NO